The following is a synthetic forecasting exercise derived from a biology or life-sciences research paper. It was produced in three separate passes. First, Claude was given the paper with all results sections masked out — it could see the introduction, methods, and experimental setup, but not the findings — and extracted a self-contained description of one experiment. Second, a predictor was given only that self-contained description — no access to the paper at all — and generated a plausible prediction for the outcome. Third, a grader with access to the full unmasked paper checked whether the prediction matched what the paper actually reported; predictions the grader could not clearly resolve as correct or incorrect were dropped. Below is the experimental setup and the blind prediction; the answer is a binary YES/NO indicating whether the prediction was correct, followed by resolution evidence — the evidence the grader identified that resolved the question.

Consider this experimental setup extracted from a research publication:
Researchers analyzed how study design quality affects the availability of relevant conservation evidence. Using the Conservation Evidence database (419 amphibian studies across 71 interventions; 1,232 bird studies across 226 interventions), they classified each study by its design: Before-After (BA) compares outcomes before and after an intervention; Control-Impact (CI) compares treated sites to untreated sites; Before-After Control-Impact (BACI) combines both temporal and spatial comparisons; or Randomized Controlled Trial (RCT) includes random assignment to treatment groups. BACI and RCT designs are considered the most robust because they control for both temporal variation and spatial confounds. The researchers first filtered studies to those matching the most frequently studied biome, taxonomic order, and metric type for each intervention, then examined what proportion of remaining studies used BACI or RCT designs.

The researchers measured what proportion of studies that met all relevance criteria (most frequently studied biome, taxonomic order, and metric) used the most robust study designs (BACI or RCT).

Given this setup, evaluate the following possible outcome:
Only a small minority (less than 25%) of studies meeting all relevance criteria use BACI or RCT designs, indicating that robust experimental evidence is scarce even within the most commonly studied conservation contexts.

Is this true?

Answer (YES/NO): YES